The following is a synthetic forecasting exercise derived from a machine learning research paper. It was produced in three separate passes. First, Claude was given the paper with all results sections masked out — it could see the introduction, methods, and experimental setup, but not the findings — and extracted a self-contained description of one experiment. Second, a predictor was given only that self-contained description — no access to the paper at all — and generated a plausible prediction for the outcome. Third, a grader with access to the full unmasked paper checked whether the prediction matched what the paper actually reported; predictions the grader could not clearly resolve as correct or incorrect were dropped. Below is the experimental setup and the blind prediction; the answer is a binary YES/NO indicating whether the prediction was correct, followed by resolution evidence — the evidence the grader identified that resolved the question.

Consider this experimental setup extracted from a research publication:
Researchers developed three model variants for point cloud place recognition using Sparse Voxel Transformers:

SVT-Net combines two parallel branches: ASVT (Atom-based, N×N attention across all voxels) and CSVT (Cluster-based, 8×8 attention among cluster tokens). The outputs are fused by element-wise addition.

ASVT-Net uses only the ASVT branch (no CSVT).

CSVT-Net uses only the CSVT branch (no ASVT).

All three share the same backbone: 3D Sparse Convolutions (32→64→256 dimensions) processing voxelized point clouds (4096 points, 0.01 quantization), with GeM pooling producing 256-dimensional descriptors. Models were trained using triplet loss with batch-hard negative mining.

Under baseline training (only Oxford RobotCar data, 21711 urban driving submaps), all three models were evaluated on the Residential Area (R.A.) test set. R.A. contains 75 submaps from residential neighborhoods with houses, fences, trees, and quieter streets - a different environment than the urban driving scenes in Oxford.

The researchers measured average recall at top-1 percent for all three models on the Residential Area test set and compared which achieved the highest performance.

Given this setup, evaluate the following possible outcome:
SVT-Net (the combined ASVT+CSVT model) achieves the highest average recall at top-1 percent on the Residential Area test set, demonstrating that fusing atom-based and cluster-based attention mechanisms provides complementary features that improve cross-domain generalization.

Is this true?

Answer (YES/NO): YES